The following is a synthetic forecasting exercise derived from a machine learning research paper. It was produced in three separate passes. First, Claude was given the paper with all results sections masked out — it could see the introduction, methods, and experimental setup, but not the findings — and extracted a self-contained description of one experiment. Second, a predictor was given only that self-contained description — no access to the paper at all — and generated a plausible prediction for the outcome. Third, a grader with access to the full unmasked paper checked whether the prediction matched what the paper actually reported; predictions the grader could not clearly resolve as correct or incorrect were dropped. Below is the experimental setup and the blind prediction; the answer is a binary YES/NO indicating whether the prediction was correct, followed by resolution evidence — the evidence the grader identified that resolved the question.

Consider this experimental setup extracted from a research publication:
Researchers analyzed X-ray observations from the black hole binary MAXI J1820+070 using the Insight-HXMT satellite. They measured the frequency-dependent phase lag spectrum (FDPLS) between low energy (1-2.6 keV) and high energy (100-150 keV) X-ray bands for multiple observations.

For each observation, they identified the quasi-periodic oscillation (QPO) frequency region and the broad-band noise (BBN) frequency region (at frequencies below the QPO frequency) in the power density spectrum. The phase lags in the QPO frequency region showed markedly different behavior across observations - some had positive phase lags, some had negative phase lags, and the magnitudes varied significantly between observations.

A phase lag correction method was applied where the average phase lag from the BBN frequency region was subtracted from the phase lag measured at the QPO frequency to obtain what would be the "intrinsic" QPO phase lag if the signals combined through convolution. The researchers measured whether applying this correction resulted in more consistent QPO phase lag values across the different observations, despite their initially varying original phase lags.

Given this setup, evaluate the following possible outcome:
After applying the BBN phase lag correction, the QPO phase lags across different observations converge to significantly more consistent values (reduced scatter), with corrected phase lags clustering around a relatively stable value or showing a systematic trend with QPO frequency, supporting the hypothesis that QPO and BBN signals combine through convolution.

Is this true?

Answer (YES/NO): YES